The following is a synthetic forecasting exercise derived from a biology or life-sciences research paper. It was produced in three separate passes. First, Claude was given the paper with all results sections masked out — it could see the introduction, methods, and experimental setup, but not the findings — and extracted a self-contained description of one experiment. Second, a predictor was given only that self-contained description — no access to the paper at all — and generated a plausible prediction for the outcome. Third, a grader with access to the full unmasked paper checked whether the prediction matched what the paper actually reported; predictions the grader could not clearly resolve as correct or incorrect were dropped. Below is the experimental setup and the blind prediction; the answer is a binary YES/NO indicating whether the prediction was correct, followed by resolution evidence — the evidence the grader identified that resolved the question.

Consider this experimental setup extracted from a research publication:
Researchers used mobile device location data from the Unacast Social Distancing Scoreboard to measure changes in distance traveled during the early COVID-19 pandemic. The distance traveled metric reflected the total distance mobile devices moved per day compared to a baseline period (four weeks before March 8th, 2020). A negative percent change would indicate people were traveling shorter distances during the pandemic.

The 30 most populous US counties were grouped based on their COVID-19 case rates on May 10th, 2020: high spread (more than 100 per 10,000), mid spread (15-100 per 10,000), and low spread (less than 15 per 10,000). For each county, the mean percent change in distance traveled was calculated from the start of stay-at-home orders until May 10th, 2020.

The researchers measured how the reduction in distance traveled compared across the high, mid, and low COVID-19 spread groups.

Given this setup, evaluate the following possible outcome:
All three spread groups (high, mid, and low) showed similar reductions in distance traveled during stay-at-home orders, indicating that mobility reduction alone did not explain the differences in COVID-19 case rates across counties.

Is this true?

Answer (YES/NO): YES